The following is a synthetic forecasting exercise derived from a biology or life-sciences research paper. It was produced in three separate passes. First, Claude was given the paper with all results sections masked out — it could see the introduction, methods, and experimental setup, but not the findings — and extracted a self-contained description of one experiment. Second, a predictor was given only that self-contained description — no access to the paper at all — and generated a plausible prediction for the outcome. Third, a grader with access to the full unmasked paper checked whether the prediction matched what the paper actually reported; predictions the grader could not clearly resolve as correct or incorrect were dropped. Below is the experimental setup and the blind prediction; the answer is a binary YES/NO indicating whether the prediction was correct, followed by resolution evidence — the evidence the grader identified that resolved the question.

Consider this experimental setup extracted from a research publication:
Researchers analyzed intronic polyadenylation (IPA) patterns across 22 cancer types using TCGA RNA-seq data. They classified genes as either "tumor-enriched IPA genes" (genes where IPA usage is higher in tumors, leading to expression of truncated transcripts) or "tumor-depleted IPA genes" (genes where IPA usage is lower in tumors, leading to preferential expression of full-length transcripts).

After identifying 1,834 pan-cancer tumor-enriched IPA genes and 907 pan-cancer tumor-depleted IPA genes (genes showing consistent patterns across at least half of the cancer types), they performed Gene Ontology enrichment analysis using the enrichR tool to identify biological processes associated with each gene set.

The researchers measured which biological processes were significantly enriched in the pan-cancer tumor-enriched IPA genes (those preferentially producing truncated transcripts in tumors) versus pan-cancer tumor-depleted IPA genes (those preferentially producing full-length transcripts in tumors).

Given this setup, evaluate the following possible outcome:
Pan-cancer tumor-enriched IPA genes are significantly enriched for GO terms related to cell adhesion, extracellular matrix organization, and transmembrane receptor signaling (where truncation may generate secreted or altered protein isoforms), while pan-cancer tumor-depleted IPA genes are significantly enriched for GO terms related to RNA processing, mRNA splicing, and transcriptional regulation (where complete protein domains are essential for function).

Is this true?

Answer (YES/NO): NO